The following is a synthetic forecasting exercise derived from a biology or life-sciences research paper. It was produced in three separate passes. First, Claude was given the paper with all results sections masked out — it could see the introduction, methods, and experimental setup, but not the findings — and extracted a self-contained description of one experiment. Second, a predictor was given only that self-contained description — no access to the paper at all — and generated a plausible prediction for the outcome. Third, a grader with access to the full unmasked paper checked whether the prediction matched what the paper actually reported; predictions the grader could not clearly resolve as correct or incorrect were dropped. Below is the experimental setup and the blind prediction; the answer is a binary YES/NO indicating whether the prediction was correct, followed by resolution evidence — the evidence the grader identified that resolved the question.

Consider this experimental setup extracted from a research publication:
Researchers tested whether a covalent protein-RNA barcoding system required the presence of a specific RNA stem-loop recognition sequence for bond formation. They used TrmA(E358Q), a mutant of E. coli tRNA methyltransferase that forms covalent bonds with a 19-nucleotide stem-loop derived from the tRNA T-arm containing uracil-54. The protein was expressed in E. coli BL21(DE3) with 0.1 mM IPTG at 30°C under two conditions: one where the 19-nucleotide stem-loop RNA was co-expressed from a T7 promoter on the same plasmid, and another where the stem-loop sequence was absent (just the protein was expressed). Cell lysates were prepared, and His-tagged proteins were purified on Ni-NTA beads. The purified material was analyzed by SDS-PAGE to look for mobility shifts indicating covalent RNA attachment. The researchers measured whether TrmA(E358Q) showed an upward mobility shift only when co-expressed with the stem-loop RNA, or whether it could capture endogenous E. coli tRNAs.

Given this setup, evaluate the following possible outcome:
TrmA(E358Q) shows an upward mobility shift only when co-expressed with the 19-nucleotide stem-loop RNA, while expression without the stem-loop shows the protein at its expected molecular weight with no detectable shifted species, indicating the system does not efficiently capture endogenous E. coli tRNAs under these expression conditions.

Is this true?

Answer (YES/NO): NO